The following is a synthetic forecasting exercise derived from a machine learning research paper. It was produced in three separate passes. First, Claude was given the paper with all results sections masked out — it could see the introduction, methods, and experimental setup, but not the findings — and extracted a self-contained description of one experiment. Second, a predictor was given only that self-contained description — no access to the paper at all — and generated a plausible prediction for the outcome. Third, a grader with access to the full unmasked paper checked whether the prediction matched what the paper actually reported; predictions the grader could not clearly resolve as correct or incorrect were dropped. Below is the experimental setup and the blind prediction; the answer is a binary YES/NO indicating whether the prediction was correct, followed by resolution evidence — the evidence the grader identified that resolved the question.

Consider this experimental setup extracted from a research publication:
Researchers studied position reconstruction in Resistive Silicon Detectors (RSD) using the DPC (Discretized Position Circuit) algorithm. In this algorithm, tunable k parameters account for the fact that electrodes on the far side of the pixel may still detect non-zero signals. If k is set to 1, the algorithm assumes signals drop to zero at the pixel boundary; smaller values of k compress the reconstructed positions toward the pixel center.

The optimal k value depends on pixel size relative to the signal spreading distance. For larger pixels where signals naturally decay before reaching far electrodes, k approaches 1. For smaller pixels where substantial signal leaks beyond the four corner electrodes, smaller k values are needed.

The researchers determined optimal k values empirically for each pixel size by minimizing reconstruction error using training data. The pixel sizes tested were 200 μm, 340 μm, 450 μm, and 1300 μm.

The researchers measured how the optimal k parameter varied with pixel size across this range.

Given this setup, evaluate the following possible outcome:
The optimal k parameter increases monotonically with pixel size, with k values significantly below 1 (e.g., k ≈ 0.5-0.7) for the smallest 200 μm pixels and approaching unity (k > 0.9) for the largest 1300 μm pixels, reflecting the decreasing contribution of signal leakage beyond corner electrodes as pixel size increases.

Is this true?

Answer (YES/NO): NO